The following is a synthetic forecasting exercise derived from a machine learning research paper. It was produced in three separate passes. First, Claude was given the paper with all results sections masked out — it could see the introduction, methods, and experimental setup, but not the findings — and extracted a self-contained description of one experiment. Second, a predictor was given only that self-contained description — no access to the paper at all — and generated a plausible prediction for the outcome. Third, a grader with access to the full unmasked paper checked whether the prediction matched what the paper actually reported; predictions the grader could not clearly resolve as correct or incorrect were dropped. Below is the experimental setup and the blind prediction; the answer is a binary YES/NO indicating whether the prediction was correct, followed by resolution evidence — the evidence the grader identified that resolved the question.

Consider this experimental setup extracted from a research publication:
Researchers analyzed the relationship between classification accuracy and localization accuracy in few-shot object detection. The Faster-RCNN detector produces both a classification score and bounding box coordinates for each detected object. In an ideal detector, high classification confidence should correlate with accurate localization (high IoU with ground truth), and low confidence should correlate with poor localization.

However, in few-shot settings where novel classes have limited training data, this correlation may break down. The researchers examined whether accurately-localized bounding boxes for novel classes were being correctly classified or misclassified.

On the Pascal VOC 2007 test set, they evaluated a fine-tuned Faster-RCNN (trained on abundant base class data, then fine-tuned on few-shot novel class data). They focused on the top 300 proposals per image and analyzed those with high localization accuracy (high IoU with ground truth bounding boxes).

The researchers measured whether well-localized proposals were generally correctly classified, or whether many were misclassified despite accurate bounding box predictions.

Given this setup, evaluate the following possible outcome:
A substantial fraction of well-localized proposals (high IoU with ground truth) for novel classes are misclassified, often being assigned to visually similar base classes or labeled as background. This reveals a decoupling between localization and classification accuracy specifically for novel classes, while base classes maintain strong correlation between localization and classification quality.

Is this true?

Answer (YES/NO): NO